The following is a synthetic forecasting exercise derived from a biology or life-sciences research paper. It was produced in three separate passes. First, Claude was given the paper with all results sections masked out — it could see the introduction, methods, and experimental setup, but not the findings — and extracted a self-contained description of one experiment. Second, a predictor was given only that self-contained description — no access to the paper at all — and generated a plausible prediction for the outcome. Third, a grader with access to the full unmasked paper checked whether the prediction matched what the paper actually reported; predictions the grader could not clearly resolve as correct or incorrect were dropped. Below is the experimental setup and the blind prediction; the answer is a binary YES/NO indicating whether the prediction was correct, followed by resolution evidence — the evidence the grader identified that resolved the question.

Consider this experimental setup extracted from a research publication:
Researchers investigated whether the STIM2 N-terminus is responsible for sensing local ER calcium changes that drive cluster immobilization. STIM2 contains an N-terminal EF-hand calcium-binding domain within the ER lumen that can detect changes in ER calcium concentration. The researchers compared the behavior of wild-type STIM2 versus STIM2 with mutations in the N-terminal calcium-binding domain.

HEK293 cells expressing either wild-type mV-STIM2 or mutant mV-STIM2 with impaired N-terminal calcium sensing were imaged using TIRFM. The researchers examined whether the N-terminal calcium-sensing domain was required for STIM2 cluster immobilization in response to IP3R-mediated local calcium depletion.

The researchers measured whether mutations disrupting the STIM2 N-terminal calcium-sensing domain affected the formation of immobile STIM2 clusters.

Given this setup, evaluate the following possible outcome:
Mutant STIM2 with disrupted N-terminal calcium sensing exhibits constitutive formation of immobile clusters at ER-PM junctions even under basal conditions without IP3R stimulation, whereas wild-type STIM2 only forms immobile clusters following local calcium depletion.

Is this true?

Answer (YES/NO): NO